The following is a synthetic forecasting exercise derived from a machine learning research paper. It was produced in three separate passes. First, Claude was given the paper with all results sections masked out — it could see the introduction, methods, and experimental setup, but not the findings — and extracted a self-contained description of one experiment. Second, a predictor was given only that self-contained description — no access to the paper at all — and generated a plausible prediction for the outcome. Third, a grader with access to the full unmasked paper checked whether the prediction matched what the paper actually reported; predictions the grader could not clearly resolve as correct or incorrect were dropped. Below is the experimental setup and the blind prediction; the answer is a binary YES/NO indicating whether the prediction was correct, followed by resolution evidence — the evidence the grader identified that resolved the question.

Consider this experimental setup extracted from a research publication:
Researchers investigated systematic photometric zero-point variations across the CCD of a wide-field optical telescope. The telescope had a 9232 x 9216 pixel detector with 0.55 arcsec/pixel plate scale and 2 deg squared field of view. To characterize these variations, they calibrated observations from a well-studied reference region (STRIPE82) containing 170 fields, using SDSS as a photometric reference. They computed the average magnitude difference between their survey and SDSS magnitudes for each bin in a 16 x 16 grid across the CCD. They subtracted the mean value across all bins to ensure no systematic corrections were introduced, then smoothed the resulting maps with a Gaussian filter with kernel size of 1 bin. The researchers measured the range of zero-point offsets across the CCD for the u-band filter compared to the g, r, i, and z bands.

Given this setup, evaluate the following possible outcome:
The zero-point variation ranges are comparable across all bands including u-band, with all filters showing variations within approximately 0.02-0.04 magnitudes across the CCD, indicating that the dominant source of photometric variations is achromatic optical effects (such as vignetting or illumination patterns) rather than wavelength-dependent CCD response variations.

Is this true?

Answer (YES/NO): NO